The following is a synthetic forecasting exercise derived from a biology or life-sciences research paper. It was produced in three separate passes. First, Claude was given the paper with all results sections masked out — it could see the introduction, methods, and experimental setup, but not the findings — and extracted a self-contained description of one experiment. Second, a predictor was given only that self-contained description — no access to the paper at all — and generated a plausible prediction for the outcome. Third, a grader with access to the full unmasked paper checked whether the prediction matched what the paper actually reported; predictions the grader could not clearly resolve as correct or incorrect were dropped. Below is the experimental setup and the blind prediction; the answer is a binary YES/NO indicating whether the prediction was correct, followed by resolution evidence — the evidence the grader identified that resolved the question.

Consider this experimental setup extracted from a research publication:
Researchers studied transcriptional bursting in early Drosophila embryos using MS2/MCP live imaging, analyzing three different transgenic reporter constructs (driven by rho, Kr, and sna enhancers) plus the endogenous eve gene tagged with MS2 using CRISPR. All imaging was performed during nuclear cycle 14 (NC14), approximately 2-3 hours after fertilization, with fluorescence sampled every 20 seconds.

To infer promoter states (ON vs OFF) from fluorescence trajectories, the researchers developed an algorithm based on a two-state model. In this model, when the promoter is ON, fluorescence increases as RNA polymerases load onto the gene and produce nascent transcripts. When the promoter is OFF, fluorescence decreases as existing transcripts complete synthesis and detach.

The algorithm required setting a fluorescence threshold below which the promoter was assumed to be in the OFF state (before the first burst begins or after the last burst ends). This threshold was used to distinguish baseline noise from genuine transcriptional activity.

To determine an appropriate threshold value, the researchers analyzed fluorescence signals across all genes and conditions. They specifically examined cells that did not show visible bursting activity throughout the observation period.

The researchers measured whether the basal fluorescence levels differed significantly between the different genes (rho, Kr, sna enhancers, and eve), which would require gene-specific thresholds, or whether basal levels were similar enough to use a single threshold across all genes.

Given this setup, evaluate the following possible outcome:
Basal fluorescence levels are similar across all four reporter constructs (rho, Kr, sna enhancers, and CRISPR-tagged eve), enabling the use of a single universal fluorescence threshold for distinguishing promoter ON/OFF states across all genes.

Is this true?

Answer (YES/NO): YES